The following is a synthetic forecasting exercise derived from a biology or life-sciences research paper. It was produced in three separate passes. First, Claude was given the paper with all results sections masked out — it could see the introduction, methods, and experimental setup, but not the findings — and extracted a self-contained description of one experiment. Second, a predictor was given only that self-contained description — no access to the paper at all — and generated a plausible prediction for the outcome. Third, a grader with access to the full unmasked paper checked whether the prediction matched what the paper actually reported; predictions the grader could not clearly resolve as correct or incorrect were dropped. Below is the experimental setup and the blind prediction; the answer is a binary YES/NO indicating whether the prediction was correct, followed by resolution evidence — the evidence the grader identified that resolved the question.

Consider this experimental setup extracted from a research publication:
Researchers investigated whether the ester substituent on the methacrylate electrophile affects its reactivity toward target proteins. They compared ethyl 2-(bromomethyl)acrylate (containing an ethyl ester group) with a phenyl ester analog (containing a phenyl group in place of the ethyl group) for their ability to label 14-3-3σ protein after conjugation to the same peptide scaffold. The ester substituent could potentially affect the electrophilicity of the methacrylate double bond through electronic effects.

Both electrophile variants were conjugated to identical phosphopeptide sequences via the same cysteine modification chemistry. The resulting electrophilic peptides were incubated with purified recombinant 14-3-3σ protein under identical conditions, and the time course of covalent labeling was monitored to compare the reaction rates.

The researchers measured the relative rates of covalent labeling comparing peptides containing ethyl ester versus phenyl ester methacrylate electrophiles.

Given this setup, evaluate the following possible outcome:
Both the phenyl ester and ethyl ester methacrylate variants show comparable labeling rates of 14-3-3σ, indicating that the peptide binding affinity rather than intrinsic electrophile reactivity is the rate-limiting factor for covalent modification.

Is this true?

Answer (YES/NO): NO